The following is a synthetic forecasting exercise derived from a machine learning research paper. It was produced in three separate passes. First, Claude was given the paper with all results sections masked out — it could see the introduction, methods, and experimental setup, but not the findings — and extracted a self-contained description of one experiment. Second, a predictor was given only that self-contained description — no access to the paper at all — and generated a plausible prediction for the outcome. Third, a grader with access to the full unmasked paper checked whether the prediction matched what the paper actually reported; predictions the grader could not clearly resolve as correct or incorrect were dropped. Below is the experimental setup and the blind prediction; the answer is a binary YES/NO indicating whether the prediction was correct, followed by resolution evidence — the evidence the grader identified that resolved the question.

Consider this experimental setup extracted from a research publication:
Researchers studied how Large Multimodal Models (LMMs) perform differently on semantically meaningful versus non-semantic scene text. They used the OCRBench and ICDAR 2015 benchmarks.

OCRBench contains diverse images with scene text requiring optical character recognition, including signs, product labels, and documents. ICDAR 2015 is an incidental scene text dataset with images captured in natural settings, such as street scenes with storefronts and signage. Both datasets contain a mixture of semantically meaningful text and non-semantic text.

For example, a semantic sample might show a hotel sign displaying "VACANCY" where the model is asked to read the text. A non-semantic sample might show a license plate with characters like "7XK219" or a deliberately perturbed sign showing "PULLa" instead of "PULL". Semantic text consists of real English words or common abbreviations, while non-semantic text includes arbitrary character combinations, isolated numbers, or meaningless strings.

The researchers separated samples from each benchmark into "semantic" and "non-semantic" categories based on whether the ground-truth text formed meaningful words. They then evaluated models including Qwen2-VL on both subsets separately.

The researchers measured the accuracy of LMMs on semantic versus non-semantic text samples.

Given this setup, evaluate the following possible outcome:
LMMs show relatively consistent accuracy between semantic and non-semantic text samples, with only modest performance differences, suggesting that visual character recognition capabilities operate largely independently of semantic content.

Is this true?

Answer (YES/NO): NO